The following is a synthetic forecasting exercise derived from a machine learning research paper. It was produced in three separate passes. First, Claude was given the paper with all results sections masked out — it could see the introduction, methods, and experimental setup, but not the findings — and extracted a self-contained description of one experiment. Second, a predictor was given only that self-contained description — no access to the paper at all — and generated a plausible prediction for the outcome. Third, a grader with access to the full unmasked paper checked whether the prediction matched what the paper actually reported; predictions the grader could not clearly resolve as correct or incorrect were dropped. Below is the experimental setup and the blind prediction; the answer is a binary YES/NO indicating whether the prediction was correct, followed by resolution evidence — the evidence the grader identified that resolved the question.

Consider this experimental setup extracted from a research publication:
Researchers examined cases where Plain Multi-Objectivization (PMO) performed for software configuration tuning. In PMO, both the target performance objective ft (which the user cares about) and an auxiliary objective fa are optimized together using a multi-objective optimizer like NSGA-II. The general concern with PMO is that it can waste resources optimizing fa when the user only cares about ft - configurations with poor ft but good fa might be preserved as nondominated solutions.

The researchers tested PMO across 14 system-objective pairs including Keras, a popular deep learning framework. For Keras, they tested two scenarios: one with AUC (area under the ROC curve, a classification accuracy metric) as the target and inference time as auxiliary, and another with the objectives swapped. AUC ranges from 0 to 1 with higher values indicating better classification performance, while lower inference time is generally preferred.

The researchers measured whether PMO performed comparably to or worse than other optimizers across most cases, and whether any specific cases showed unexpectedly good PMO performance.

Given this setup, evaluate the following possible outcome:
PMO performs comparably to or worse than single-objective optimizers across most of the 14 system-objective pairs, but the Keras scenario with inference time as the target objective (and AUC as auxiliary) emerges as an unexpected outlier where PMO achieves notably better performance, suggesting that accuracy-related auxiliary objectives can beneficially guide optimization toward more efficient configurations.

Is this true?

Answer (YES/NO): NO